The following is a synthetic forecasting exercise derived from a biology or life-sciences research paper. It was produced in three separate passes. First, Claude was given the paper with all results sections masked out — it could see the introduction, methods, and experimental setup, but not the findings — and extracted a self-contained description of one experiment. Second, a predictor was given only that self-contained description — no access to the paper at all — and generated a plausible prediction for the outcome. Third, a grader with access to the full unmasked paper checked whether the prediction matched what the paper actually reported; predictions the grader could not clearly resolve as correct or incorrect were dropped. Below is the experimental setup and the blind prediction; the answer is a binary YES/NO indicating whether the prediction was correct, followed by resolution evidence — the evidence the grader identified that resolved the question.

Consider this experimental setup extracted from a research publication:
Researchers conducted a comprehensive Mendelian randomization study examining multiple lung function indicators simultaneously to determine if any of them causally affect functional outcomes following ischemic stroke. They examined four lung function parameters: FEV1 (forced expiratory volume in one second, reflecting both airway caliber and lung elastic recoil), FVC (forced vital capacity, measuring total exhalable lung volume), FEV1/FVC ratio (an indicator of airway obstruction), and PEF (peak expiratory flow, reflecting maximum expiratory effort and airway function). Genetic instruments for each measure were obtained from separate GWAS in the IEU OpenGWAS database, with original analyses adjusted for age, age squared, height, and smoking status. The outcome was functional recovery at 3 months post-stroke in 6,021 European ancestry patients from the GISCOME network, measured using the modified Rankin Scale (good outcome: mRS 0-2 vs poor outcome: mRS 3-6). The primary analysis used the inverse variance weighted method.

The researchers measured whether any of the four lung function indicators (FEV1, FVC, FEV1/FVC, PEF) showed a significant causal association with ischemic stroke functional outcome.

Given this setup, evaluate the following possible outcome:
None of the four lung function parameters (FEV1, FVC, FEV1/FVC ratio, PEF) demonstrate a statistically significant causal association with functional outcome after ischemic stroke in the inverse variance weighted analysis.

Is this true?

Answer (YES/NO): YES